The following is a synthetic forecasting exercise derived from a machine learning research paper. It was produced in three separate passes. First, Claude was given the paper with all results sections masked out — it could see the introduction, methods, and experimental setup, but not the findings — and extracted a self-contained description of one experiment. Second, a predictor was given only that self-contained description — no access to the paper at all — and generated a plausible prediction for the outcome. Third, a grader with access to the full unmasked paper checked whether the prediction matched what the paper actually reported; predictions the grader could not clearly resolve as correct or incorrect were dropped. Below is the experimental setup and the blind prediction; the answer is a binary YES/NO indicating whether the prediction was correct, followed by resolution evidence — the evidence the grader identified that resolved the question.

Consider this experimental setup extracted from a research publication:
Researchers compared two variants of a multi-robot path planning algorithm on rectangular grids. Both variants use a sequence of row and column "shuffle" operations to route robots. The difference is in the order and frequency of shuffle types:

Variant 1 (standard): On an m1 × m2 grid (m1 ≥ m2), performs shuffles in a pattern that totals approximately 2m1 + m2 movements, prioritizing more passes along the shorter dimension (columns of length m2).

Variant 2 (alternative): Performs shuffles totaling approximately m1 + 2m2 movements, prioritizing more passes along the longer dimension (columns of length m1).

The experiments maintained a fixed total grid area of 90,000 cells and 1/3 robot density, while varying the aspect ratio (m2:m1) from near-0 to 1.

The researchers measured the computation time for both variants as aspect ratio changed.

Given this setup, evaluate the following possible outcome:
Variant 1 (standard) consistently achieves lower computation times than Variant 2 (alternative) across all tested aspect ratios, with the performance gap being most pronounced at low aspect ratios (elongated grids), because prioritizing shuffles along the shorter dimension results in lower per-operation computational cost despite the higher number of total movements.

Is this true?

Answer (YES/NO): NO